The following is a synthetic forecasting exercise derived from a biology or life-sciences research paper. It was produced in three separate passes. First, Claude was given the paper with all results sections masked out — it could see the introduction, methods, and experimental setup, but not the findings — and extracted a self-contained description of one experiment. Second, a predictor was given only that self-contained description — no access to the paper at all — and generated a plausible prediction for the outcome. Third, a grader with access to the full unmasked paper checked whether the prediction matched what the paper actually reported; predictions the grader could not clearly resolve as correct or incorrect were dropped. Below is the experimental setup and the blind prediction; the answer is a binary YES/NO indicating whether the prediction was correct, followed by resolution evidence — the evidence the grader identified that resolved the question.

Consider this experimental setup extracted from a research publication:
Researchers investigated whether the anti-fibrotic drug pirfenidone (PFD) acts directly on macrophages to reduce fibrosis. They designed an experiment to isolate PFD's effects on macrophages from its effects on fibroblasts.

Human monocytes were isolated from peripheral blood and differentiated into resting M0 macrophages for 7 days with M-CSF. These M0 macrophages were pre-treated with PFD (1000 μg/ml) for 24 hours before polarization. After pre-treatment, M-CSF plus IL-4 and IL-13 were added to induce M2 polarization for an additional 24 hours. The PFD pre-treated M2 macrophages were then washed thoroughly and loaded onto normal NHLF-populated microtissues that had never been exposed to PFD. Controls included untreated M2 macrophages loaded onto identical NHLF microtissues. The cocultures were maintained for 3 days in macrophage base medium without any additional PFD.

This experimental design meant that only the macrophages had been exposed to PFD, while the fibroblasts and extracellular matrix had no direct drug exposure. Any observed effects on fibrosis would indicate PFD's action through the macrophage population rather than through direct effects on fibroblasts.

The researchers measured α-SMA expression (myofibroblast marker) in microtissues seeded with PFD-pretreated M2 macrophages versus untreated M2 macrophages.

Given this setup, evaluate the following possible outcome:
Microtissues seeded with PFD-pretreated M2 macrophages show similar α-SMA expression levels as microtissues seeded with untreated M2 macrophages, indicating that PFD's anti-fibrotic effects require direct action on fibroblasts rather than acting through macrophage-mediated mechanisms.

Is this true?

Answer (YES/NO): NO